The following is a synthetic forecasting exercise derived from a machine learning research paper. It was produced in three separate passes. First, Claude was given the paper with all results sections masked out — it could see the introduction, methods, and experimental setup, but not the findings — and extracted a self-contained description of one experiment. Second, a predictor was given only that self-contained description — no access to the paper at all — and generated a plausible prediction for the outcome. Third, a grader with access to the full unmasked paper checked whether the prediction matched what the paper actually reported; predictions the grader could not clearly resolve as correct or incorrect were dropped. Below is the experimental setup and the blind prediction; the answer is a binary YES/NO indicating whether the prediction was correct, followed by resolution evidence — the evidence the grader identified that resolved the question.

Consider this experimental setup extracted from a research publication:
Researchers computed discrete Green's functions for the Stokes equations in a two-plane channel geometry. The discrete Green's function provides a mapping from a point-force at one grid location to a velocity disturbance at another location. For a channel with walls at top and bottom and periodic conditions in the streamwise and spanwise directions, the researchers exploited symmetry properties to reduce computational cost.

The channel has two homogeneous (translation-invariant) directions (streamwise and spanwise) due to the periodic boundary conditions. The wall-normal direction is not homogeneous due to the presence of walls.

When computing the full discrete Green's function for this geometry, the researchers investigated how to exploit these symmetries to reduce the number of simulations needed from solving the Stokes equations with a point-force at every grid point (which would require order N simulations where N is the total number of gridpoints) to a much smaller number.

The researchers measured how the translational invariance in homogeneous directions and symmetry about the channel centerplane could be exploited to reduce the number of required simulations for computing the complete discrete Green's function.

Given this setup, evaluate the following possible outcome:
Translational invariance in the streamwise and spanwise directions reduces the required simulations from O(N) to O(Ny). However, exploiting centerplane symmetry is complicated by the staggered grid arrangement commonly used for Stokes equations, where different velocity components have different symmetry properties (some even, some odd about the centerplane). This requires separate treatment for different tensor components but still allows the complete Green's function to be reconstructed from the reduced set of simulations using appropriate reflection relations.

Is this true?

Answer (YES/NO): NO